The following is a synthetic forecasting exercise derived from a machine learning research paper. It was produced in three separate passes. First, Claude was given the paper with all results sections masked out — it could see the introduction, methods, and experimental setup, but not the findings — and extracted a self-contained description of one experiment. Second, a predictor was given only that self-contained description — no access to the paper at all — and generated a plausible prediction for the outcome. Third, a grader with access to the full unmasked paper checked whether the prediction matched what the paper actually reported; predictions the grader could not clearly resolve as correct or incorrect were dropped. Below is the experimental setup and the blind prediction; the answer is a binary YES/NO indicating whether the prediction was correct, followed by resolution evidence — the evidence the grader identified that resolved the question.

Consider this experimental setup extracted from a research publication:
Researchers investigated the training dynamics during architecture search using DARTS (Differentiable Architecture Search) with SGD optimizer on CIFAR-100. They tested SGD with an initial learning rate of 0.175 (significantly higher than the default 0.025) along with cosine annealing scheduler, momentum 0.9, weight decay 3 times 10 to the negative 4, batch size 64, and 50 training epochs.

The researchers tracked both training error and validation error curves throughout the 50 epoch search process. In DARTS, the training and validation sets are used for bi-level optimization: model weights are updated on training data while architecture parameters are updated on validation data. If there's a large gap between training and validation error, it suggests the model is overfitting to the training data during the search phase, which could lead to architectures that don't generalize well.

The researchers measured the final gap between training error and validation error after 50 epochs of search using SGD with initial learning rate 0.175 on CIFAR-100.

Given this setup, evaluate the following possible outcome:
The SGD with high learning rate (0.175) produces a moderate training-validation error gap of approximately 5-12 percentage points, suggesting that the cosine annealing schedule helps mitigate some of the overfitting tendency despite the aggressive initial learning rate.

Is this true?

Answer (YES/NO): NO